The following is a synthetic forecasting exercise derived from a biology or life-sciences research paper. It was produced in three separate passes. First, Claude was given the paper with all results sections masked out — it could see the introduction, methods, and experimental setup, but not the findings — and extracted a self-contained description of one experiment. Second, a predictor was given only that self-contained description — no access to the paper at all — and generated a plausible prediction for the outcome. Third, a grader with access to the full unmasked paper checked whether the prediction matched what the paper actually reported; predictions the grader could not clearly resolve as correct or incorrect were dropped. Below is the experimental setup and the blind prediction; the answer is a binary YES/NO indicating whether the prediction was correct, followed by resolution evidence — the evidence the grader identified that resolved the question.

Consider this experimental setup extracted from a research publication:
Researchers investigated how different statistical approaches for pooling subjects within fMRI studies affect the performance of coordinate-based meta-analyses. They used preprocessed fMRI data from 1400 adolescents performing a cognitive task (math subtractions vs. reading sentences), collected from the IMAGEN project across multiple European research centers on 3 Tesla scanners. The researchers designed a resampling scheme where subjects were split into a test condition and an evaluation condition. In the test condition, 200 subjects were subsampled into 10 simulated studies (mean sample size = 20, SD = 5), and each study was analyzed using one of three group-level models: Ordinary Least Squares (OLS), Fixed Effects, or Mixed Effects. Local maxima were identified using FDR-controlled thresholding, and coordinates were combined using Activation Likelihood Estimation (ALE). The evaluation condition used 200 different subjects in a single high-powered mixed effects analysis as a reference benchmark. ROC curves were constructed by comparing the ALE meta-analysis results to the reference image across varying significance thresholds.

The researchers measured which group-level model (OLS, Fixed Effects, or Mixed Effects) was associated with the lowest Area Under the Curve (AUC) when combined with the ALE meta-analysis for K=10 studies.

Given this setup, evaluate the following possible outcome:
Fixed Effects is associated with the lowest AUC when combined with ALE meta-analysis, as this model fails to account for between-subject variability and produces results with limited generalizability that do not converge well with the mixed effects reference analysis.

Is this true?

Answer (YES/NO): YES